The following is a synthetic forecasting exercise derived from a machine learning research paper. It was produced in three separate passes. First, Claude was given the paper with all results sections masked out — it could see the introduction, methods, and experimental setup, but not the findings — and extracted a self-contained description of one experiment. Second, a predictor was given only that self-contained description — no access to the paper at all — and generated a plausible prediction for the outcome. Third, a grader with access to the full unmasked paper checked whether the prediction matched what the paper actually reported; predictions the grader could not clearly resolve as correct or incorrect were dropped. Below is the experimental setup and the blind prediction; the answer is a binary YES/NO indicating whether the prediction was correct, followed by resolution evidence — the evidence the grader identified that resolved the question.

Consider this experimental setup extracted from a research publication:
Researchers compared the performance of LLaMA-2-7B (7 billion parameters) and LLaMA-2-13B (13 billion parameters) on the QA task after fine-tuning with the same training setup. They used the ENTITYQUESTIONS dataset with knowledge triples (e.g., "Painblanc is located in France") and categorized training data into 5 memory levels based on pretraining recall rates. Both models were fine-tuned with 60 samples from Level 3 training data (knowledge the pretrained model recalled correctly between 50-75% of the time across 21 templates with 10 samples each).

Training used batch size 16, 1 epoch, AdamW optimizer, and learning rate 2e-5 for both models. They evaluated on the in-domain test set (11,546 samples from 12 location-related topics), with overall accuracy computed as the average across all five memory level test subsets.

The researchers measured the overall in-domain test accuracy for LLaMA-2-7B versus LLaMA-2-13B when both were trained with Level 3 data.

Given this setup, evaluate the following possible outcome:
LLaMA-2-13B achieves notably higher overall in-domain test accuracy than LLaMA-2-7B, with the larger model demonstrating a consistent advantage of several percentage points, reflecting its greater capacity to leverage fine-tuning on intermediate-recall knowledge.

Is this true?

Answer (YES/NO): NO